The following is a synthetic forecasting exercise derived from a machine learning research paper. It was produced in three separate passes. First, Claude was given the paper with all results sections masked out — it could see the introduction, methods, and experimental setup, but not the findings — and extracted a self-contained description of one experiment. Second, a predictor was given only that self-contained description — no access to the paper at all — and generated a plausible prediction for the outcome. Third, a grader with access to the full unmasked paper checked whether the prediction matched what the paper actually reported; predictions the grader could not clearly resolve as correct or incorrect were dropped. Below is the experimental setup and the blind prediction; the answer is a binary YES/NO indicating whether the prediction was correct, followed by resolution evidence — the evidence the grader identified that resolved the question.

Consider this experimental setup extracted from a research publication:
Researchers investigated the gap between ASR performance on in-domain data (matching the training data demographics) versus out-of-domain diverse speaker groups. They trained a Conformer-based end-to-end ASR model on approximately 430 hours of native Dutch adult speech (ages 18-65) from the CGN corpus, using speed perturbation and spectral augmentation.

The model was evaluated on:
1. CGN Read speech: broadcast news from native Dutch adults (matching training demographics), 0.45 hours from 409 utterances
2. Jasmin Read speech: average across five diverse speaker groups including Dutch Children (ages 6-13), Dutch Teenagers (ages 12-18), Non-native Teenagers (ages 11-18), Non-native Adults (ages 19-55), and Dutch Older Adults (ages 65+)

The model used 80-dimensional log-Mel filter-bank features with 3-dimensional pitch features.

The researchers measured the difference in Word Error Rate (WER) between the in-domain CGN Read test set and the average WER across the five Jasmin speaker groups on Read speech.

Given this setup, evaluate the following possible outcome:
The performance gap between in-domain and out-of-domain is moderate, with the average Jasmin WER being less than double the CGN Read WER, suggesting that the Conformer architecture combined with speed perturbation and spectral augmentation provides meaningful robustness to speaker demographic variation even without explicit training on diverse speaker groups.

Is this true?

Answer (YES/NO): NO